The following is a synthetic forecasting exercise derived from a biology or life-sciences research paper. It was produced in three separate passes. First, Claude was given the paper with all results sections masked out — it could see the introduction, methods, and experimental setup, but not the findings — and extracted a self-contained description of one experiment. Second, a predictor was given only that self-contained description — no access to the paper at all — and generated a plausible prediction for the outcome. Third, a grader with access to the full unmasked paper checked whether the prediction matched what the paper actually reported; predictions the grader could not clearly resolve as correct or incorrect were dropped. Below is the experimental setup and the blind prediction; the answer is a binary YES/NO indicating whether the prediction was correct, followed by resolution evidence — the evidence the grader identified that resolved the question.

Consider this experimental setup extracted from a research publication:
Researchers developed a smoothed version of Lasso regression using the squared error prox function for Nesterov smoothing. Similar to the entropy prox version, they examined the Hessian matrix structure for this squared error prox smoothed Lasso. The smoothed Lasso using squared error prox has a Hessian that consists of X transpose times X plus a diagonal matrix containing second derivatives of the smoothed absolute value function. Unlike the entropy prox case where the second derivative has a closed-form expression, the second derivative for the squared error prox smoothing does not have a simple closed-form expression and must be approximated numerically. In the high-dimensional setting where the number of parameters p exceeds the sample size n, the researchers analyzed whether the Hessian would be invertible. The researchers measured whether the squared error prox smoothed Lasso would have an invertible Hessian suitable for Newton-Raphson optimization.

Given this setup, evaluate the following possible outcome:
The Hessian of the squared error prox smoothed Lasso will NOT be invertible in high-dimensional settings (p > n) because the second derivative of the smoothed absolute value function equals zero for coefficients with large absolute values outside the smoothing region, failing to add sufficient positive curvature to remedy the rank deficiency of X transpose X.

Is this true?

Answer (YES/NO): YES